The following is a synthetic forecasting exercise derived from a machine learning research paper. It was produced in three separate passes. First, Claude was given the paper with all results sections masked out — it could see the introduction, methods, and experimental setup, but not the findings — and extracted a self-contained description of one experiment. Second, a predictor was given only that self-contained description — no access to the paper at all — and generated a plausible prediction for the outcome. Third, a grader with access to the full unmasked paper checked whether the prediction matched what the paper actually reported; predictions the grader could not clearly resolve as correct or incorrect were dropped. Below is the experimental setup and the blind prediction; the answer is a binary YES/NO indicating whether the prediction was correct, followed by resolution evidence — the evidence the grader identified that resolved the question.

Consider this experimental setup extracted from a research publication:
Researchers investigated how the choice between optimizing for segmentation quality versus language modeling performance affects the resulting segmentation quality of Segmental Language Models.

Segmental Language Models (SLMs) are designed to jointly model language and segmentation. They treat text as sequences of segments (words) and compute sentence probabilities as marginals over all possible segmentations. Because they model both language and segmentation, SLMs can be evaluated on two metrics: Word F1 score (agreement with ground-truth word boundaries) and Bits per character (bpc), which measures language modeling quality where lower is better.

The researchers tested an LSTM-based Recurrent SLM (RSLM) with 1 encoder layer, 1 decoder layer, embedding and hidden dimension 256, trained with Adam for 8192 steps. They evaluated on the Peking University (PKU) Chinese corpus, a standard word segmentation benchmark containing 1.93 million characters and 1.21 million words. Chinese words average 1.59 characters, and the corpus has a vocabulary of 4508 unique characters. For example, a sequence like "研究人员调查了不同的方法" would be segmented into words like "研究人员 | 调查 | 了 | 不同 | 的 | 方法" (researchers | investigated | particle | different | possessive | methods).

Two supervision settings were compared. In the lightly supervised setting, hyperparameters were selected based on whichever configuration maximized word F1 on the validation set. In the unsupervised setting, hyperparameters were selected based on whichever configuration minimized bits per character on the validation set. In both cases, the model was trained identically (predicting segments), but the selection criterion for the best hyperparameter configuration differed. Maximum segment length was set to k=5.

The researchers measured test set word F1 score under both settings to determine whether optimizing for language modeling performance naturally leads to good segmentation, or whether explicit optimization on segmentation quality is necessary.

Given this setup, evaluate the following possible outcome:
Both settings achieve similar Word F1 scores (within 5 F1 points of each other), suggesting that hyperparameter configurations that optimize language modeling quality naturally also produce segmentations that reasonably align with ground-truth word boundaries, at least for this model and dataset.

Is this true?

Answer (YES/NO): YES